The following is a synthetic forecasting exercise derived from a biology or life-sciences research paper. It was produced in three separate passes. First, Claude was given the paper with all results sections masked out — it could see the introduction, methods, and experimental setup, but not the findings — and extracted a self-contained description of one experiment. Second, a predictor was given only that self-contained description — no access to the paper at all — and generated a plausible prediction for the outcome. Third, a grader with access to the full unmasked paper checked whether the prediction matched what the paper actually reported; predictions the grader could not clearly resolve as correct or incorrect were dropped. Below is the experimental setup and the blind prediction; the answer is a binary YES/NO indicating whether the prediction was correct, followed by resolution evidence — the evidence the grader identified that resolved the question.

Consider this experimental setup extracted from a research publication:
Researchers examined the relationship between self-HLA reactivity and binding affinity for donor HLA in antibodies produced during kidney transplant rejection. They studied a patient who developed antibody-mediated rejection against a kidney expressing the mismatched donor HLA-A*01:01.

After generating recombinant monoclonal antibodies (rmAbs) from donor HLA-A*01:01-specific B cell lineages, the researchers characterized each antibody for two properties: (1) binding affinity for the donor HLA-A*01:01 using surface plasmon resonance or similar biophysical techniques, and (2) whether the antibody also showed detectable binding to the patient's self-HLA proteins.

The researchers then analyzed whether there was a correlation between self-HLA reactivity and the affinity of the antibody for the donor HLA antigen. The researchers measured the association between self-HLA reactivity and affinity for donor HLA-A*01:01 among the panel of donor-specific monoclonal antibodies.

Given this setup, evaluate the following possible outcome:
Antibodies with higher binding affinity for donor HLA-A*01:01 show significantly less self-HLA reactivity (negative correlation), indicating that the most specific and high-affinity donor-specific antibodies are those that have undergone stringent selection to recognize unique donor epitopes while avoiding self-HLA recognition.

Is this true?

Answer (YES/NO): NO